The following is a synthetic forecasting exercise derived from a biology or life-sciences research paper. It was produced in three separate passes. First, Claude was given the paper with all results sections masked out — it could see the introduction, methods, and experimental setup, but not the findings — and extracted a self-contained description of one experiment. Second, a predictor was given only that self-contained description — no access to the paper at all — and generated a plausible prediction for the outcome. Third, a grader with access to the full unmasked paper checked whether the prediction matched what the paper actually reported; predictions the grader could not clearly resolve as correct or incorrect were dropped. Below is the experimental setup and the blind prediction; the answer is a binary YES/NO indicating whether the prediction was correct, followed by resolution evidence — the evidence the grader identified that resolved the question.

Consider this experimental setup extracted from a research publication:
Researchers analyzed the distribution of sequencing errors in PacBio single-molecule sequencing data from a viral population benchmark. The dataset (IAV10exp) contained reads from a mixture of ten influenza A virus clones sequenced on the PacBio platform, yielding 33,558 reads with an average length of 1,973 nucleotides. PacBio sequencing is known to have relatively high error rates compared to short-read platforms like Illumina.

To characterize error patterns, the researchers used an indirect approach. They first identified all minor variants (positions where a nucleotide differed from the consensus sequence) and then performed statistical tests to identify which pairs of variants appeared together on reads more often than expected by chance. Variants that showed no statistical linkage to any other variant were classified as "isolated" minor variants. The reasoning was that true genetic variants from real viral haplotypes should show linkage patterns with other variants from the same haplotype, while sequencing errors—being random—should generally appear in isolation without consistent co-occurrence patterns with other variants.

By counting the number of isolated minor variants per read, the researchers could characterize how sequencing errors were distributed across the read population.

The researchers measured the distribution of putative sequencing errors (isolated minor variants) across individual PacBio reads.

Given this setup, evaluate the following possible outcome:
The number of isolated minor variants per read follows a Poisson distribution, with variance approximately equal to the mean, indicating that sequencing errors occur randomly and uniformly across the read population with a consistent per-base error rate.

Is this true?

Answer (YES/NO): NO